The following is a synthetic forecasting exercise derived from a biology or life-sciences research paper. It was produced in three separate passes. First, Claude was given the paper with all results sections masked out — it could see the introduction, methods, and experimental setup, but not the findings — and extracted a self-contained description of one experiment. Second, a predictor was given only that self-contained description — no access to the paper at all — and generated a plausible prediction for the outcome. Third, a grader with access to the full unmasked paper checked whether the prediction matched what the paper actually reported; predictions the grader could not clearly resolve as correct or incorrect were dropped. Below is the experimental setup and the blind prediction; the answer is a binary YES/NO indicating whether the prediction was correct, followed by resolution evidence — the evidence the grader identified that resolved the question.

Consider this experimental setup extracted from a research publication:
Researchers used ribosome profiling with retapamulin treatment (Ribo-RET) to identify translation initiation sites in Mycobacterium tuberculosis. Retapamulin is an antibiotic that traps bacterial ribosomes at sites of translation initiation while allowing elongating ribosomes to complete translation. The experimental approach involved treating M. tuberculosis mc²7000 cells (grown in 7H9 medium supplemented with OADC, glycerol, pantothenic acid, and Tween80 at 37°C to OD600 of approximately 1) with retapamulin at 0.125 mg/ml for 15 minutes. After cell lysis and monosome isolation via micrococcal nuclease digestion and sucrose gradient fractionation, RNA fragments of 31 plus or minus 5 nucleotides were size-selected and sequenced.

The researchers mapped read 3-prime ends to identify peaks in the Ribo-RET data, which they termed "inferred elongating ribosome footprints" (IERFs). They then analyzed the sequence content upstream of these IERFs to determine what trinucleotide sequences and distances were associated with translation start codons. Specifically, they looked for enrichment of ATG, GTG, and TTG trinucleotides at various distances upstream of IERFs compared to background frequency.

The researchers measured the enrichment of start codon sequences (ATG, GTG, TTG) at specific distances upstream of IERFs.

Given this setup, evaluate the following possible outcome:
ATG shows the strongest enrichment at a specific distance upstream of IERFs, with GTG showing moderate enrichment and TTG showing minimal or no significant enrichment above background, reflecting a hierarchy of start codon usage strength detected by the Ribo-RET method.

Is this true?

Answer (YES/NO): NO